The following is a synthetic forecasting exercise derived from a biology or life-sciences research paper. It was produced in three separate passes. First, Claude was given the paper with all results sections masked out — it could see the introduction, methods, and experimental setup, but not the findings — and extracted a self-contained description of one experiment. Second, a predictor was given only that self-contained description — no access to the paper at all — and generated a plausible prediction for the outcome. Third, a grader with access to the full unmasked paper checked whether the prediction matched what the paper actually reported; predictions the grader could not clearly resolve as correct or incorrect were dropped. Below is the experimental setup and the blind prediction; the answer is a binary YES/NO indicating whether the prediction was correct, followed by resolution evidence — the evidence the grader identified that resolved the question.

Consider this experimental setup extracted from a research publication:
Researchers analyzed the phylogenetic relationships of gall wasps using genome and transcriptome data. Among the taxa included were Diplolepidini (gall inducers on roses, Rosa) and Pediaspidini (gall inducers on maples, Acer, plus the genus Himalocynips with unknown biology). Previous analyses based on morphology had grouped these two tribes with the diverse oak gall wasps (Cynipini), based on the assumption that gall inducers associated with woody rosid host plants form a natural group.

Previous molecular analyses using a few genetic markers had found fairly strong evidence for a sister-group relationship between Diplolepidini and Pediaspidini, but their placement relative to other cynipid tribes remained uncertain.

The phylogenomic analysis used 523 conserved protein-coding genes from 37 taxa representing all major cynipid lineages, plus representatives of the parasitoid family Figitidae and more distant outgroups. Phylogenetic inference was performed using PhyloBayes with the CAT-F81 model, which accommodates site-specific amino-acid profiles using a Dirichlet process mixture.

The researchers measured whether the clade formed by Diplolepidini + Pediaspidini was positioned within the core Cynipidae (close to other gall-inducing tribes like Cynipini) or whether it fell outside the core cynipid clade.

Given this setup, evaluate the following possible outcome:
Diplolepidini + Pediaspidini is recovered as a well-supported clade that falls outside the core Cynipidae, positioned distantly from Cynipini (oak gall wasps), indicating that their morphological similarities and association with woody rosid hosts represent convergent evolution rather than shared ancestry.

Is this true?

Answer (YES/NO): YES